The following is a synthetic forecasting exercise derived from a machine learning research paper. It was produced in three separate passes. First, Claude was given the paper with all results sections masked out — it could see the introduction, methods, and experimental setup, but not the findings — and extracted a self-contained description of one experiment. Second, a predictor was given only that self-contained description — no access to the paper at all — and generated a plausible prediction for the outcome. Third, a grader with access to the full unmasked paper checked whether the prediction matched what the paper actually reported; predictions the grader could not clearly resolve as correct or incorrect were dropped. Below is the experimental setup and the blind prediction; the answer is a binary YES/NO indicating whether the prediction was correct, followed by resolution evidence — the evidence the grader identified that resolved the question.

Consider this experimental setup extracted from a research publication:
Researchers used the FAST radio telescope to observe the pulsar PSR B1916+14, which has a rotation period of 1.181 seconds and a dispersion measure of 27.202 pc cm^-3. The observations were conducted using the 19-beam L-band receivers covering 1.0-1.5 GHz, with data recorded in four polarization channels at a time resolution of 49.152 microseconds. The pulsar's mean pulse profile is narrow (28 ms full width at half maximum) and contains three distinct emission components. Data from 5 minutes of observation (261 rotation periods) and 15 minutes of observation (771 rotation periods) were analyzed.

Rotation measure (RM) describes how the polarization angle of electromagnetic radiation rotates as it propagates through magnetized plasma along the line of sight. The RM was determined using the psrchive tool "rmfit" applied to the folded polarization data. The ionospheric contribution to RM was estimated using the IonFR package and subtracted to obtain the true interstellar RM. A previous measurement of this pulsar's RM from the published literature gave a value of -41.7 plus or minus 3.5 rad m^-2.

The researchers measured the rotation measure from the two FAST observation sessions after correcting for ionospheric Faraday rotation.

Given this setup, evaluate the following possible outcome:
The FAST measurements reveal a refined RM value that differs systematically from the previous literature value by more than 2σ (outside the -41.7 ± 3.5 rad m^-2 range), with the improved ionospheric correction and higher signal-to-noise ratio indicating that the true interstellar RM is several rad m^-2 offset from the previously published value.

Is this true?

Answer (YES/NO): NO